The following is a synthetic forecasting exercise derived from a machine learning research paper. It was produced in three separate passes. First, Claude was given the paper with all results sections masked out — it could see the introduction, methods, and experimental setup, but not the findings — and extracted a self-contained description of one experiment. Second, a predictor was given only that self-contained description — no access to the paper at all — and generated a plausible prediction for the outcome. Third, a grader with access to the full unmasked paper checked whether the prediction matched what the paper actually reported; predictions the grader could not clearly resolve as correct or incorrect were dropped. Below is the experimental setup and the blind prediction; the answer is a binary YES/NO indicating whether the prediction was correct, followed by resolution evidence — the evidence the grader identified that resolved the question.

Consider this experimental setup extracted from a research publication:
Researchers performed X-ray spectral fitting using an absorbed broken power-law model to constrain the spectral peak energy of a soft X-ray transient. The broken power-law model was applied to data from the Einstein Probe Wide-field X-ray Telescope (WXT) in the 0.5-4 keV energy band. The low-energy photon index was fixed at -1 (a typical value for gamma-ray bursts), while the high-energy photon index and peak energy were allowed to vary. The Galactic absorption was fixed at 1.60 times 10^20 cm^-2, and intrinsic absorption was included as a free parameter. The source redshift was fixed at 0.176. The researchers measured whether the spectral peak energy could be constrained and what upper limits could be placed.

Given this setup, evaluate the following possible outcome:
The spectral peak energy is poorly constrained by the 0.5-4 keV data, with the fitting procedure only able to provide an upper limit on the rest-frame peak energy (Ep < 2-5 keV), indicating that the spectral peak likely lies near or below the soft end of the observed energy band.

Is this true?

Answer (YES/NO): YES